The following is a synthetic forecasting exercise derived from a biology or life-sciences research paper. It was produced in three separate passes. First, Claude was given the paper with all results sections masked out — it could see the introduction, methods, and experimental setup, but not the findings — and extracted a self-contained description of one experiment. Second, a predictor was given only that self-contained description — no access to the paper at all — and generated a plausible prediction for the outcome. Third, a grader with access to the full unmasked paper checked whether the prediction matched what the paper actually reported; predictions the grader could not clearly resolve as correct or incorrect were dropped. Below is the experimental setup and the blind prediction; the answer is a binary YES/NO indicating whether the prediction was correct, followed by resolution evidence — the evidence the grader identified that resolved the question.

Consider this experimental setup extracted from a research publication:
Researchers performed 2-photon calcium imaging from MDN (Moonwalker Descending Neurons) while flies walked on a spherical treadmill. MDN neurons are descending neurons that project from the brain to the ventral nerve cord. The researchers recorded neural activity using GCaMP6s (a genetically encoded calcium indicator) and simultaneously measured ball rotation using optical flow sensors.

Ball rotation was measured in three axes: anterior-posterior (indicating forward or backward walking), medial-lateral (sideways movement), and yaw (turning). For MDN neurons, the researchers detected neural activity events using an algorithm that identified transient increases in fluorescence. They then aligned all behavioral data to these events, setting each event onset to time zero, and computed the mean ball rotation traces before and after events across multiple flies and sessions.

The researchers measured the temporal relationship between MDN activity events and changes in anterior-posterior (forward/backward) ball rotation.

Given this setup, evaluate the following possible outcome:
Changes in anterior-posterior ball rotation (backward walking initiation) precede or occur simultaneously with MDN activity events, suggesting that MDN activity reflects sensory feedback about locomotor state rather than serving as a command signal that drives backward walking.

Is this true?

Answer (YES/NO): NO